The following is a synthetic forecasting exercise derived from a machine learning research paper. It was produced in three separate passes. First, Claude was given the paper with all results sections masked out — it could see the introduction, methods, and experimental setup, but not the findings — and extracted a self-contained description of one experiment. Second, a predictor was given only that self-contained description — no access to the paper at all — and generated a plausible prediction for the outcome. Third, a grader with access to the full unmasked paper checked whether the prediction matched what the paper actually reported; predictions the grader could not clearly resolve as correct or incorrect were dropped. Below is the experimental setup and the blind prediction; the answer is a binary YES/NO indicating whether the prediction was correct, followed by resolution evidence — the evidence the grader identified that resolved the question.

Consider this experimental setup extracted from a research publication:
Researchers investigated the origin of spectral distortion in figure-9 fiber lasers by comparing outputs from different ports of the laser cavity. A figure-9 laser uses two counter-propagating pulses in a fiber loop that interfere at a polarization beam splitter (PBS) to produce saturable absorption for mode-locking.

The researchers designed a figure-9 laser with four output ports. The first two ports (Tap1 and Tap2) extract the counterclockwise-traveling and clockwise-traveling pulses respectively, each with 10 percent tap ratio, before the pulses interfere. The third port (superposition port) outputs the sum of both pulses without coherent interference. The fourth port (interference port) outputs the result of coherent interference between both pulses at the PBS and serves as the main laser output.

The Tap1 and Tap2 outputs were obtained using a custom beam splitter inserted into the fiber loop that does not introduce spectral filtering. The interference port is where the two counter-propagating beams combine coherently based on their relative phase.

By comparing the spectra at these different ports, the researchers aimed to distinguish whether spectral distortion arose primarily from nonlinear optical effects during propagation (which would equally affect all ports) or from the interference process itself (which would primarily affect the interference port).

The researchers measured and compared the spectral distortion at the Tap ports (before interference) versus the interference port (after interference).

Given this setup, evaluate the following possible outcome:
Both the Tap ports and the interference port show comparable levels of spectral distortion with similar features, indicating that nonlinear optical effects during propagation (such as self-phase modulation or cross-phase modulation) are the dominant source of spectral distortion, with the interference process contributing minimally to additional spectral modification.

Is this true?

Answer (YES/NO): NO